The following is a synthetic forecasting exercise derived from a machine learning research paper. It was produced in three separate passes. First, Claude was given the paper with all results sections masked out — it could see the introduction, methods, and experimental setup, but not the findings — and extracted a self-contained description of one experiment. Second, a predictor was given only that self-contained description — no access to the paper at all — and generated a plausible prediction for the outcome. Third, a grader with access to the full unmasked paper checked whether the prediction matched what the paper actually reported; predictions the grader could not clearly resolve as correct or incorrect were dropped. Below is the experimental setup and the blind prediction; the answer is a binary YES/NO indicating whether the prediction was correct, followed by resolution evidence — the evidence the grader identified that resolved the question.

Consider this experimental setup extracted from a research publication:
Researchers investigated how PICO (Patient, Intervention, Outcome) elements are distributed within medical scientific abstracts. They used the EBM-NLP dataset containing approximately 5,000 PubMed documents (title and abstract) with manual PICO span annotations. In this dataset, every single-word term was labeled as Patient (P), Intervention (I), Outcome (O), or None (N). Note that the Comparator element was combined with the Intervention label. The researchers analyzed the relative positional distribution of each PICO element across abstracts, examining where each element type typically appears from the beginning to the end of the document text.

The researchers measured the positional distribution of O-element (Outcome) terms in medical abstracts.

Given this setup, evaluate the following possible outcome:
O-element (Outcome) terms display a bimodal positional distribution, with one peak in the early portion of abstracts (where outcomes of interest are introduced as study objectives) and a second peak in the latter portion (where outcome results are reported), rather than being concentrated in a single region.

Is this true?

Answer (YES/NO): NO